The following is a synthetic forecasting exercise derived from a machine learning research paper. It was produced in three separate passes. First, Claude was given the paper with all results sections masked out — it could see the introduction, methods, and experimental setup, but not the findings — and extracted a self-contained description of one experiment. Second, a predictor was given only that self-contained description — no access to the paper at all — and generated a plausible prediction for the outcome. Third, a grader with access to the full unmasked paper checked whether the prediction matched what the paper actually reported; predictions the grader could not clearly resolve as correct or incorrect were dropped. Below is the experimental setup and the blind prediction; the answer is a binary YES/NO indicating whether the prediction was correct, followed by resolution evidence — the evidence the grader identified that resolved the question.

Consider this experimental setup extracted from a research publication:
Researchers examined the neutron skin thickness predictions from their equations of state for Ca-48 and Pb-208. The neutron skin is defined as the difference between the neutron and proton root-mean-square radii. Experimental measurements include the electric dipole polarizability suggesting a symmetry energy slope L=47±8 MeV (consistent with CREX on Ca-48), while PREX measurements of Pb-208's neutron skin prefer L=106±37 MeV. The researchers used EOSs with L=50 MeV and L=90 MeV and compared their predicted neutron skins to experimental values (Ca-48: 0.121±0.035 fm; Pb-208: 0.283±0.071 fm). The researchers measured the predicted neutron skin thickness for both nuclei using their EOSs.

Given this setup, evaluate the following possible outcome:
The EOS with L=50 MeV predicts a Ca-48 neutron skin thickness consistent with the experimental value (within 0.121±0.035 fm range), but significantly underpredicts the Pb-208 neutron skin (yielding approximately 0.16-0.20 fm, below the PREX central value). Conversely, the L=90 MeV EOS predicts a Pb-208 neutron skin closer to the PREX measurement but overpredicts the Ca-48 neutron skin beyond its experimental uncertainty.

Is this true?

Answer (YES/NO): NO